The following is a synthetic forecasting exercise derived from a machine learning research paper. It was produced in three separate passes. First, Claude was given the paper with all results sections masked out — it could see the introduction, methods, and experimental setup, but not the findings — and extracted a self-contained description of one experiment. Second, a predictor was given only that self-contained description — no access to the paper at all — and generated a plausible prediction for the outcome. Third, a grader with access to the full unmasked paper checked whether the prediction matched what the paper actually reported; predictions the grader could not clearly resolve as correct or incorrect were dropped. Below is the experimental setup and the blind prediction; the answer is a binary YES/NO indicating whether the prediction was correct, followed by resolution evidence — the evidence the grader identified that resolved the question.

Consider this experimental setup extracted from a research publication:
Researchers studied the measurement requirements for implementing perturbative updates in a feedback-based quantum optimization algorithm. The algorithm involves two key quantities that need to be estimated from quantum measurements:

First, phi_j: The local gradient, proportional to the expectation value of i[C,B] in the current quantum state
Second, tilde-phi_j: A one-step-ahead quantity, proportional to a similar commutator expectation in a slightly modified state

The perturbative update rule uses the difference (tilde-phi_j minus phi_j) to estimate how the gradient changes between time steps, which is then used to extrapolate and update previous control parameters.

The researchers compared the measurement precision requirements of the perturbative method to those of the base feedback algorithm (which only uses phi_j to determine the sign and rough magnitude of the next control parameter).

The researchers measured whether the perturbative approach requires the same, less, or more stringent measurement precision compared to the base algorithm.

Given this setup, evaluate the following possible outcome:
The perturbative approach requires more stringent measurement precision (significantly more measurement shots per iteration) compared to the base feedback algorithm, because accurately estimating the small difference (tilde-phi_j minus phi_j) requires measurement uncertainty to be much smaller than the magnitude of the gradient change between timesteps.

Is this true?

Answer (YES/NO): NO